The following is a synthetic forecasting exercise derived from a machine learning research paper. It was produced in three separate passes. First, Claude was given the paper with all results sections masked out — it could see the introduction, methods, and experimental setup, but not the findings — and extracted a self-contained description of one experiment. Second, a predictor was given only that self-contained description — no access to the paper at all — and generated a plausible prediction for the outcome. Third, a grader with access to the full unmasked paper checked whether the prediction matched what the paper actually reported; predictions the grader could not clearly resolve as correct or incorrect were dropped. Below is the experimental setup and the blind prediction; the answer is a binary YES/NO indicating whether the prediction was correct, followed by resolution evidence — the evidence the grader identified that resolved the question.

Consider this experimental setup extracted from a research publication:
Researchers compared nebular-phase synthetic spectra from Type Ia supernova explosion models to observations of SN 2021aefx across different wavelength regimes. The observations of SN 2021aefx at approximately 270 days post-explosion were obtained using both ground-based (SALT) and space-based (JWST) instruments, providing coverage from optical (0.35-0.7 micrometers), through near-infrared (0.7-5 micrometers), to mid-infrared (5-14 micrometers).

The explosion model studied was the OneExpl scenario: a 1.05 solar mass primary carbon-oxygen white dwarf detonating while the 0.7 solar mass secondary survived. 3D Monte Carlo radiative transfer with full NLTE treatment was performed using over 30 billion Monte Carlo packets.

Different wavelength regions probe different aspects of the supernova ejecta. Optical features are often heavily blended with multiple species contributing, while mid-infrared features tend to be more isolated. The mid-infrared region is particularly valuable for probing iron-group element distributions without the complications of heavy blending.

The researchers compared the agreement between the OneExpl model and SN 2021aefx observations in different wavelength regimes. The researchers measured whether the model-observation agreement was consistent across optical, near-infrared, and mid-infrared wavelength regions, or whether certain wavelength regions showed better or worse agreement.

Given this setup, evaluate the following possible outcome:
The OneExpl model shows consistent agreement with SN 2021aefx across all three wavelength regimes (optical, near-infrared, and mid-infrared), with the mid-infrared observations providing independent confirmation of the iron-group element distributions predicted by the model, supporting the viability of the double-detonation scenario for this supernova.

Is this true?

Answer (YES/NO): NO